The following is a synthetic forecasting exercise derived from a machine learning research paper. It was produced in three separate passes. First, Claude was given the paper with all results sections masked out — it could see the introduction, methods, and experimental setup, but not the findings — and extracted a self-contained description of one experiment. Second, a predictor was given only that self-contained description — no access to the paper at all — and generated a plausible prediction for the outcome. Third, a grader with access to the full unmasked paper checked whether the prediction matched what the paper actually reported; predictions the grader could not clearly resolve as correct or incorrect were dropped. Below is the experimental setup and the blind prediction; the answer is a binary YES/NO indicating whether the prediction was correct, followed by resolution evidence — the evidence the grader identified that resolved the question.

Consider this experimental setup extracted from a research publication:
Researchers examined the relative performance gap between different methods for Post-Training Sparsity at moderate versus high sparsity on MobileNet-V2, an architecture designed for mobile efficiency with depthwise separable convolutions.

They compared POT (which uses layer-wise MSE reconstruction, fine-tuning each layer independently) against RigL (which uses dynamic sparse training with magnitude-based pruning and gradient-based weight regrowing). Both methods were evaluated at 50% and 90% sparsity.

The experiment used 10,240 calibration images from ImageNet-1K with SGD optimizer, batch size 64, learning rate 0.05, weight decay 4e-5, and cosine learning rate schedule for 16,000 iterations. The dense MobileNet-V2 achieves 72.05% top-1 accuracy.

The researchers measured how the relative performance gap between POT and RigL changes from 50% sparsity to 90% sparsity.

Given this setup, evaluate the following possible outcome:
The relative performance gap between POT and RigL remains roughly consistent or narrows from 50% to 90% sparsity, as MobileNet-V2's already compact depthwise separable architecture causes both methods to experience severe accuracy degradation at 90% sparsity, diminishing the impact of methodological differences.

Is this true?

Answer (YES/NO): NO